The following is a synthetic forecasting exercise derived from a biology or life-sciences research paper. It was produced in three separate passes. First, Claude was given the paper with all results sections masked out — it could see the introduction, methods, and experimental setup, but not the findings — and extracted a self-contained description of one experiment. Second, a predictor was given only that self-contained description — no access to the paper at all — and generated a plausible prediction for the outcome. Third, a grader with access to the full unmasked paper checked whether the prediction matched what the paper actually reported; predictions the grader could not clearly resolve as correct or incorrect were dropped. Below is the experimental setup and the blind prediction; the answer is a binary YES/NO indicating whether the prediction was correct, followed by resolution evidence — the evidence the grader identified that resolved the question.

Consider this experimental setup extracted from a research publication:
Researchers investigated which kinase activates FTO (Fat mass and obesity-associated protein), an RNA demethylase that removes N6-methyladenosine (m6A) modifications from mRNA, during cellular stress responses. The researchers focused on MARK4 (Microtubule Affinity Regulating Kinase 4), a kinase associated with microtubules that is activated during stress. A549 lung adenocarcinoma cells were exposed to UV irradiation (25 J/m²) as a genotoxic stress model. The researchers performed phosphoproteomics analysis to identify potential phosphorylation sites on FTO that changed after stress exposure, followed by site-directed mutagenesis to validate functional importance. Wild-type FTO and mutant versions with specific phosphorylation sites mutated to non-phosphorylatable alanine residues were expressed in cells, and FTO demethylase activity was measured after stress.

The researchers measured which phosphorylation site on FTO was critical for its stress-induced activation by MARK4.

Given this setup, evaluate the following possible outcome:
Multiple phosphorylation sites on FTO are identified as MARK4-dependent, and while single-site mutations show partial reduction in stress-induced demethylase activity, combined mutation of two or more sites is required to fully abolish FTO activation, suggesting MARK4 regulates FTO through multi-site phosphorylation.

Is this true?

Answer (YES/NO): NO